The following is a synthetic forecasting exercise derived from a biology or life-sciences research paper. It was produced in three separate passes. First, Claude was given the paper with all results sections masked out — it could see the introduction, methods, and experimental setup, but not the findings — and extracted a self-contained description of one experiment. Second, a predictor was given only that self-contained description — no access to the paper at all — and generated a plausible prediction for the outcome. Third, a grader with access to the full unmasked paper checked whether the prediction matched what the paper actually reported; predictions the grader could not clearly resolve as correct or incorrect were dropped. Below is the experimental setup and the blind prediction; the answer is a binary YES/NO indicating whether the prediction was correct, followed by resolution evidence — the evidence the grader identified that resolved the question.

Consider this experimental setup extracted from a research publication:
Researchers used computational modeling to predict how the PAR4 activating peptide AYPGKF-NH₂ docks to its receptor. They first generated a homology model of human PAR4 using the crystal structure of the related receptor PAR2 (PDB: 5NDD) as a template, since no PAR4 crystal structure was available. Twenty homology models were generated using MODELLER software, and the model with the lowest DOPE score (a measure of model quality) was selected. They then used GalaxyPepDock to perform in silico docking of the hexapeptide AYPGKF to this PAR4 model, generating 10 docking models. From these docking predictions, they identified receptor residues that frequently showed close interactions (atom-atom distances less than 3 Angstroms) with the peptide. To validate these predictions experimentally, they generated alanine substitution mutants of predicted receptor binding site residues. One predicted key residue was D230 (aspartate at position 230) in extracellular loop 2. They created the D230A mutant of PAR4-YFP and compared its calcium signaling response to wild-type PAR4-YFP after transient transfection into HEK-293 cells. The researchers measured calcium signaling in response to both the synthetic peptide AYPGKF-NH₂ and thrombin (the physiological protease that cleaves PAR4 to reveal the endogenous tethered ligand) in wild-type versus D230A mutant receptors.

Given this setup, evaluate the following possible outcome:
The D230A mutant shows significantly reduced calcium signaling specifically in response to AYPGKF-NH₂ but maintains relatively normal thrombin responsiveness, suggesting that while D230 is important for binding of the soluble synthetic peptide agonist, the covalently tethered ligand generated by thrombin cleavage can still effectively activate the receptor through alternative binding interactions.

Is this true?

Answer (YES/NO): NO